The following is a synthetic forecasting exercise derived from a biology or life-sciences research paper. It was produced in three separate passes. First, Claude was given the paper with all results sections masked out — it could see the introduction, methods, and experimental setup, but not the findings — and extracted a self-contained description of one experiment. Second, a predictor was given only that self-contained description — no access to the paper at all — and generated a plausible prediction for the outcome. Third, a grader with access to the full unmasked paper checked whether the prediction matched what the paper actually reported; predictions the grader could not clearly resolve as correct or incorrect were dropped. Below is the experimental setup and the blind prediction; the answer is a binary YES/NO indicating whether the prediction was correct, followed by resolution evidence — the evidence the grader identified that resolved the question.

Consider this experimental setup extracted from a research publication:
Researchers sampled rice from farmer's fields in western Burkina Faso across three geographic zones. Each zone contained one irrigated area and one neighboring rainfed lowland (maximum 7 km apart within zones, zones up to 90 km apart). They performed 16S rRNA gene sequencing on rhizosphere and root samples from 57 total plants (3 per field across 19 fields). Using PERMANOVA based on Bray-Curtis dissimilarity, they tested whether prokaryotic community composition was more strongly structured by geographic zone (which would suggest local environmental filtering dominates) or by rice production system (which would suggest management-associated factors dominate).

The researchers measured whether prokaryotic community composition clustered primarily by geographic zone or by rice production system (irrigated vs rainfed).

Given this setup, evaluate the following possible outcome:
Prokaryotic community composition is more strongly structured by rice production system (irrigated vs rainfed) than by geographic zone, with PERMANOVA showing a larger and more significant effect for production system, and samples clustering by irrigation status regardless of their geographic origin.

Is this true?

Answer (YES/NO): YES